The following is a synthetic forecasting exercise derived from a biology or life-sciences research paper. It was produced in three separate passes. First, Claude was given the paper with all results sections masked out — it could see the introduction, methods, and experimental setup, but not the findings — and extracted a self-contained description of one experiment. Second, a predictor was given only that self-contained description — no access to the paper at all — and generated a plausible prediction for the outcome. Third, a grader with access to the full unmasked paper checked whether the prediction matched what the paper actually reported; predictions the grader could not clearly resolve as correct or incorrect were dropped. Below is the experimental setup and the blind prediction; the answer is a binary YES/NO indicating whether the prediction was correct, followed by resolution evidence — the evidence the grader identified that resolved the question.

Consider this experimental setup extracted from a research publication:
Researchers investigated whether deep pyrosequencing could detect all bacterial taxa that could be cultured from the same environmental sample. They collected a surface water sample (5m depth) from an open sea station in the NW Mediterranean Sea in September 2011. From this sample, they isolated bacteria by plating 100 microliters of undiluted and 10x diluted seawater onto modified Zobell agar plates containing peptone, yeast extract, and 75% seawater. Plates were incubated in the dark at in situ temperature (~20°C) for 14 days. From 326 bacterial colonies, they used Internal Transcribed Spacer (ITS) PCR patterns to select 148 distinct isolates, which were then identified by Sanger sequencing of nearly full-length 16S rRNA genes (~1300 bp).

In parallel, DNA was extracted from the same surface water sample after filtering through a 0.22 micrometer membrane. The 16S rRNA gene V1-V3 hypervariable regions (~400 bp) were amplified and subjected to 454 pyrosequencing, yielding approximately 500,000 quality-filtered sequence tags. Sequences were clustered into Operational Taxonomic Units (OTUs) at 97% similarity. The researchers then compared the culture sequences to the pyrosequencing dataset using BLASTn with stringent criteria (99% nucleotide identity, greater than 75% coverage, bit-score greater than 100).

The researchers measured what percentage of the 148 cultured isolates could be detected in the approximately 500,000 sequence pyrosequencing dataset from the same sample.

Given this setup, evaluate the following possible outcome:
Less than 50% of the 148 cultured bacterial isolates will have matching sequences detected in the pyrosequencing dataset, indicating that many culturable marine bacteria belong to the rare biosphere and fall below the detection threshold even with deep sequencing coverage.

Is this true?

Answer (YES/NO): YES